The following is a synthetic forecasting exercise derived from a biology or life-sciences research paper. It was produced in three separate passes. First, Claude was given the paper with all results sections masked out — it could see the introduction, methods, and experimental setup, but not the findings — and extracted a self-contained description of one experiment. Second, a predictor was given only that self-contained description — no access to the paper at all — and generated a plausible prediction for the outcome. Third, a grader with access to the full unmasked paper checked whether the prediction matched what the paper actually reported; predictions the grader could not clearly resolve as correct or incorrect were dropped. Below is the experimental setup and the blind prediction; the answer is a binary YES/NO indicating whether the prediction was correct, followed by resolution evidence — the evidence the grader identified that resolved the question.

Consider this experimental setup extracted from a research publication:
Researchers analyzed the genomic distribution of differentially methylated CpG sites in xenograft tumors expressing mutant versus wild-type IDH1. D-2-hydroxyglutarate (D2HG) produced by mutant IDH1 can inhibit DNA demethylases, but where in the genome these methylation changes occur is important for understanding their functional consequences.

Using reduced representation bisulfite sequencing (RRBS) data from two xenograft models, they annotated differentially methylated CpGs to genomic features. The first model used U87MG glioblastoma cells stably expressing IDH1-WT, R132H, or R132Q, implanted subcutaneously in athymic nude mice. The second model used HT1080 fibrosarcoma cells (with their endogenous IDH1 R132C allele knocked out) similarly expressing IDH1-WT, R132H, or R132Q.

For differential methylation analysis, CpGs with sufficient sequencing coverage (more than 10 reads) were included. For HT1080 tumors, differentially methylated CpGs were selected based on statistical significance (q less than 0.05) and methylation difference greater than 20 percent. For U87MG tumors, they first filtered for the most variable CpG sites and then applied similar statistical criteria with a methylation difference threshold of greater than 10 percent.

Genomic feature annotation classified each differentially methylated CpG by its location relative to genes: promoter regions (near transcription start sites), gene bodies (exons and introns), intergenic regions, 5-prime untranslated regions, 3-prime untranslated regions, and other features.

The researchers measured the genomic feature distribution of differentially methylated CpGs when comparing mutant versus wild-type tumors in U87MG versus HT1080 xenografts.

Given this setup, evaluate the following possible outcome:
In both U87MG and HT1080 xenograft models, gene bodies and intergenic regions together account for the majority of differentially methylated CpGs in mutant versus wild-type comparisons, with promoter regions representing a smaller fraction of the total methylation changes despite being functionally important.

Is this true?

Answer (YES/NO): NO